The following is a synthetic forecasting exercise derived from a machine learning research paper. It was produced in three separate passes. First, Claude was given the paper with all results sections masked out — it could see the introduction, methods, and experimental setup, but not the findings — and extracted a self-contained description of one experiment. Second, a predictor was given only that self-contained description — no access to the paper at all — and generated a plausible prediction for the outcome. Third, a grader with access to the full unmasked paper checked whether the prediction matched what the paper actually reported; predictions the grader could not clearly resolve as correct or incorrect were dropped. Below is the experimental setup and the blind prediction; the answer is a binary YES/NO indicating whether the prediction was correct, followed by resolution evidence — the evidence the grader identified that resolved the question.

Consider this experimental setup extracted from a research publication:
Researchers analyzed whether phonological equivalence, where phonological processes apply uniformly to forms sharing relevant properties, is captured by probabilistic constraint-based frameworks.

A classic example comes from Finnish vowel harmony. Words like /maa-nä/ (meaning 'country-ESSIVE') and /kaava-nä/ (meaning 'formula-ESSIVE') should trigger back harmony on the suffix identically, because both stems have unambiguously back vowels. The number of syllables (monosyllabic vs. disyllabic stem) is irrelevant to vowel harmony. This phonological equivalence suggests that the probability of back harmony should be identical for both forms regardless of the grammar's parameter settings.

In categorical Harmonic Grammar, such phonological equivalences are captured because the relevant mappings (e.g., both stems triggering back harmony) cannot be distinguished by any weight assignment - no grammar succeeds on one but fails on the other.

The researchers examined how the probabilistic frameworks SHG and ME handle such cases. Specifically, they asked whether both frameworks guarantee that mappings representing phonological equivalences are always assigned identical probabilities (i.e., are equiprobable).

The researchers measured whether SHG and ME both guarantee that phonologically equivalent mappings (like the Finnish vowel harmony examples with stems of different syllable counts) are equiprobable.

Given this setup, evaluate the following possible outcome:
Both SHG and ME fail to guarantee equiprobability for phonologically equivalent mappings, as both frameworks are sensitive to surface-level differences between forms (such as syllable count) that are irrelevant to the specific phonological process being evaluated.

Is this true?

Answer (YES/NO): NO